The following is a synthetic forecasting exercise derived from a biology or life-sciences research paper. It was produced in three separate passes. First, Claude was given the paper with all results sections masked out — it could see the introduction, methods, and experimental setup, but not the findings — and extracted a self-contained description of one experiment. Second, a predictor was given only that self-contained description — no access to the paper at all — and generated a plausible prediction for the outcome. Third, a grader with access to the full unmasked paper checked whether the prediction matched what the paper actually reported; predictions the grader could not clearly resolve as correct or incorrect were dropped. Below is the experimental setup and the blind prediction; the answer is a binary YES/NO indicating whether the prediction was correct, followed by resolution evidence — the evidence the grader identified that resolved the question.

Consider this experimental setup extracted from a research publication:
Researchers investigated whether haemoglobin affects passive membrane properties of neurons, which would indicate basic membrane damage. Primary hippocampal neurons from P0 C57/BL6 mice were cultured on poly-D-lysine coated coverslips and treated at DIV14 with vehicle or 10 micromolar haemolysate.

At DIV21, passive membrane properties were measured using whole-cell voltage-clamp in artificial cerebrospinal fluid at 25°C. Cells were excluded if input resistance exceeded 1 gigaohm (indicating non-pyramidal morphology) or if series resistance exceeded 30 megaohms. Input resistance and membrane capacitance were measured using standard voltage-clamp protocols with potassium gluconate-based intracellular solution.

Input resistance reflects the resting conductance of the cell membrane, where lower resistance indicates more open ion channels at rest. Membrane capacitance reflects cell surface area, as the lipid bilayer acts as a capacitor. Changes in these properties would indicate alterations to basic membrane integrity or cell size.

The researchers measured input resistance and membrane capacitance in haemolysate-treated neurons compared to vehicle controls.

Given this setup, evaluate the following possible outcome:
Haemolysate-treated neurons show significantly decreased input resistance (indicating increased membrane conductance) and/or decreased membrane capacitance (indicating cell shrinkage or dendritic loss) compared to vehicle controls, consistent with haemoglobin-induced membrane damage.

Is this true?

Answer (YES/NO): NO